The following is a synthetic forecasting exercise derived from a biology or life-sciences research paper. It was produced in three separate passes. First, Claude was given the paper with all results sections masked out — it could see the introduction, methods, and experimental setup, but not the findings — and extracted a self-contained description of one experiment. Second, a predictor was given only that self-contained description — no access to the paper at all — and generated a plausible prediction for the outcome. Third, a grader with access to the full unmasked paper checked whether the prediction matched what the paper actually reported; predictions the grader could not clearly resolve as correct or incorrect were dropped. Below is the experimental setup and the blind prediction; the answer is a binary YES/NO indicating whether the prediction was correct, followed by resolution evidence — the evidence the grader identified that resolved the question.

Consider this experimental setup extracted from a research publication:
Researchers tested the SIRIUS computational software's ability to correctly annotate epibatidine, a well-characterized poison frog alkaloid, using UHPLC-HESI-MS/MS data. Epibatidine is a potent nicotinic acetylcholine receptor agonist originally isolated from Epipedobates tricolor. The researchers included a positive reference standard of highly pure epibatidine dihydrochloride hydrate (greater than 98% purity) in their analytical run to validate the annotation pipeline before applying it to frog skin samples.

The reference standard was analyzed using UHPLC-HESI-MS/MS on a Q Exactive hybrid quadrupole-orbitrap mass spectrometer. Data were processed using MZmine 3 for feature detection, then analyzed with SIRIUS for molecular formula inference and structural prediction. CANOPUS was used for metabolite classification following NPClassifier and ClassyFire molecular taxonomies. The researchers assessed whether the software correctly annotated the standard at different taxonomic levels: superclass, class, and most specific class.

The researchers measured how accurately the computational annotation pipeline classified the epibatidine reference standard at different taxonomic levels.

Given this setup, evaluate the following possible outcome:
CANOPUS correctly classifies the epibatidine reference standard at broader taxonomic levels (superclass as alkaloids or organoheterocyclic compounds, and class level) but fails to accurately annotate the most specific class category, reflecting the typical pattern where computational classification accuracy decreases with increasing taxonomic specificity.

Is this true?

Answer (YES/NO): YES